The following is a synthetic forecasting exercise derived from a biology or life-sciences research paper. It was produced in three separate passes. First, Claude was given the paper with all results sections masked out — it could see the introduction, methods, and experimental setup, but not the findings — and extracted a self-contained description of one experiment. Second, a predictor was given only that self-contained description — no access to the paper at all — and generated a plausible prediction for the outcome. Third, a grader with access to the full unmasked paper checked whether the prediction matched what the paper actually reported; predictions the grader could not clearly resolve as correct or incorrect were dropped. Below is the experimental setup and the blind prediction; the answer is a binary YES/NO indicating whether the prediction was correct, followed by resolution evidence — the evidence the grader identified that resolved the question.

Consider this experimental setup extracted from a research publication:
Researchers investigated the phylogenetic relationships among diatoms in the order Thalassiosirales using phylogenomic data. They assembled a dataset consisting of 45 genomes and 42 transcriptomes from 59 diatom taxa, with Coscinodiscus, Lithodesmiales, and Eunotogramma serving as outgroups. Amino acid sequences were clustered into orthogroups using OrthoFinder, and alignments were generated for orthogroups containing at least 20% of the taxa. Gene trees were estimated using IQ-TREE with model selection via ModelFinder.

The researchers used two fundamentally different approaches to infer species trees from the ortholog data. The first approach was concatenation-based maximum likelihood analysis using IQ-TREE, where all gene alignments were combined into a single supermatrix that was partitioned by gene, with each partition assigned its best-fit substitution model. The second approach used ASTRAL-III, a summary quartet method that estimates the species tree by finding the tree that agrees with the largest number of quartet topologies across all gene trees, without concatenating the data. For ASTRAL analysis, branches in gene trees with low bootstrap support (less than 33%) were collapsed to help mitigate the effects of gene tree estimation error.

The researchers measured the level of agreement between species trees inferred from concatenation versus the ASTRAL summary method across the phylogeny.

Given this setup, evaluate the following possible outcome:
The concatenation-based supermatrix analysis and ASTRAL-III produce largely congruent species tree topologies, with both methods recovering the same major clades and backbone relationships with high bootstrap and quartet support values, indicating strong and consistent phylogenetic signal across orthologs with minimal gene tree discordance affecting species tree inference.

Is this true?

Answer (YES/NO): NO